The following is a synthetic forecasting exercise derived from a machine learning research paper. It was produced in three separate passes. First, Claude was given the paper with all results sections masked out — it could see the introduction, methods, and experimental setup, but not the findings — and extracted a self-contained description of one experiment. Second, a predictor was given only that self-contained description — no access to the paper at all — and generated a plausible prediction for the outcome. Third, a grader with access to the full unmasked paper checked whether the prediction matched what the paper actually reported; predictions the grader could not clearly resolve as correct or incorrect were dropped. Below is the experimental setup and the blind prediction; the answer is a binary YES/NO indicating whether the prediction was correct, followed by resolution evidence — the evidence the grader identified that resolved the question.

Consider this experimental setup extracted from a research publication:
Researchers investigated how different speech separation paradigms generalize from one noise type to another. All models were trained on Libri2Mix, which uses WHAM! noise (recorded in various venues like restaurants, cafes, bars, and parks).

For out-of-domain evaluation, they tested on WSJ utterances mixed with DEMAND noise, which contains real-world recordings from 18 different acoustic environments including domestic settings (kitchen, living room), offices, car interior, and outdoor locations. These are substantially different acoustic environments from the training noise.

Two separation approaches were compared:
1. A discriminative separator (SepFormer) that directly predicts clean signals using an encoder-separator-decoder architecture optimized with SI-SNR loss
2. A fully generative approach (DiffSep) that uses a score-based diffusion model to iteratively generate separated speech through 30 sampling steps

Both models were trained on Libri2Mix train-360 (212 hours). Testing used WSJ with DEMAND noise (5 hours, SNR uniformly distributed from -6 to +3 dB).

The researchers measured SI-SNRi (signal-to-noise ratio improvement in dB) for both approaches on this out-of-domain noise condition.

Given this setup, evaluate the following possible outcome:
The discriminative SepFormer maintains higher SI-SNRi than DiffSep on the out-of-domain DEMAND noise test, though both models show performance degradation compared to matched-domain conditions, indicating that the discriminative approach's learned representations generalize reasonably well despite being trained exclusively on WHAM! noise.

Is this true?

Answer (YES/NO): NO